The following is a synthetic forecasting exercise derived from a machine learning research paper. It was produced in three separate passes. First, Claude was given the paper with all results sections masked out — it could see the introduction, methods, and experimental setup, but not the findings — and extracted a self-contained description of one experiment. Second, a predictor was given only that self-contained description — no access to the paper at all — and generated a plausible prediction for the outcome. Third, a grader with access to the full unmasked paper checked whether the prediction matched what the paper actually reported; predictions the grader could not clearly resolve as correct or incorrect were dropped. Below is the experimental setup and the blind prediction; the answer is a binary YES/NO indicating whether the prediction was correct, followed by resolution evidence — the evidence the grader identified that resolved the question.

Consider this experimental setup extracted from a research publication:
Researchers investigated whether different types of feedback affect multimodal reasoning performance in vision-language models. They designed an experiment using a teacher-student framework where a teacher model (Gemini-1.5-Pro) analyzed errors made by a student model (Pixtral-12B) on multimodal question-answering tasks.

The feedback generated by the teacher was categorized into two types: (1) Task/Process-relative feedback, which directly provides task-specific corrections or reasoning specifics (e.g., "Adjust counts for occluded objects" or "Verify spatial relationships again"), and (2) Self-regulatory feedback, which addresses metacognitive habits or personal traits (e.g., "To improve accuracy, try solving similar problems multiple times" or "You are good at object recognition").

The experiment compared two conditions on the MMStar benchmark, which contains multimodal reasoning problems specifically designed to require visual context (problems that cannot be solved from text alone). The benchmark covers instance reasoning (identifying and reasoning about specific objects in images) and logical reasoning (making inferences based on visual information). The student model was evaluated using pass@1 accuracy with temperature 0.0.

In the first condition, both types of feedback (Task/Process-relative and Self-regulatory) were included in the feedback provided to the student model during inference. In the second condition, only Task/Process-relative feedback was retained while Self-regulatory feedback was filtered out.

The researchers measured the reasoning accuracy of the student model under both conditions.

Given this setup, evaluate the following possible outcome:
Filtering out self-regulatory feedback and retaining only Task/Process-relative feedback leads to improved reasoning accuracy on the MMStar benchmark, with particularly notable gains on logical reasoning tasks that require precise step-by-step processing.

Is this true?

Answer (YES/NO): NO